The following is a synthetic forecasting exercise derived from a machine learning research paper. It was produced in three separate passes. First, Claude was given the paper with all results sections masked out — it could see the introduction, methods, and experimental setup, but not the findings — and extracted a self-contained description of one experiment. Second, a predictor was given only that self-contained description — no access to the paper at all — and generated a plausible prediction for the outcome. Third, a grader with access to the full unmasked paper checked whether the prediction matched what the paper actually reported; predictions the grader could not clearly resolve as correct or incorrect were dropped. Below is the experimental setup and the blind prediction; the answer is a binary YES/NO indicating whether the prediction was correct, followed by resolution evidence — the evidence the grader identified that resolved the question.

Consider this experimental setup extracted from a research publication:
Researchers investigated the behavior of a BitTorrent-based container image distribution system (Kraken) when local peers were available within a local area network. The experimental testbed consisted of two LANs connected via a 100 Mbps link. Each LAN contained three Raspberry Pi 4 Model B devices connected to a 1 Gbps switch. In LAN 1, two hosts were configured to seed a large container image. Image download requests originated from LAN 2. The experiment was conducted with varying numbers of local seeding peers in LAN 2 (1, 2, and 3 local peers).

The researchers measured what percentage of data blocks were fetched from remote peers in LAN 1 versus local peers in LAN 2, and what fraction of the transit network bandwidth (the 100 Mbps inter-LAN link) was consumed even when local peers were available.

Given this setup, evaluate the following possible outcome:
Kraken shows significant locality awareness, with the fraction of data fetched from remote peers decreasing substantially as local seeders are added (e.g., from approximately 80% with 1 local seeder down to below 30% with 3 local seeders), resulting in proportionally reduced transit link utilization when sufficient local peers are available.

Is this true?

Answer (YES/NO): NO